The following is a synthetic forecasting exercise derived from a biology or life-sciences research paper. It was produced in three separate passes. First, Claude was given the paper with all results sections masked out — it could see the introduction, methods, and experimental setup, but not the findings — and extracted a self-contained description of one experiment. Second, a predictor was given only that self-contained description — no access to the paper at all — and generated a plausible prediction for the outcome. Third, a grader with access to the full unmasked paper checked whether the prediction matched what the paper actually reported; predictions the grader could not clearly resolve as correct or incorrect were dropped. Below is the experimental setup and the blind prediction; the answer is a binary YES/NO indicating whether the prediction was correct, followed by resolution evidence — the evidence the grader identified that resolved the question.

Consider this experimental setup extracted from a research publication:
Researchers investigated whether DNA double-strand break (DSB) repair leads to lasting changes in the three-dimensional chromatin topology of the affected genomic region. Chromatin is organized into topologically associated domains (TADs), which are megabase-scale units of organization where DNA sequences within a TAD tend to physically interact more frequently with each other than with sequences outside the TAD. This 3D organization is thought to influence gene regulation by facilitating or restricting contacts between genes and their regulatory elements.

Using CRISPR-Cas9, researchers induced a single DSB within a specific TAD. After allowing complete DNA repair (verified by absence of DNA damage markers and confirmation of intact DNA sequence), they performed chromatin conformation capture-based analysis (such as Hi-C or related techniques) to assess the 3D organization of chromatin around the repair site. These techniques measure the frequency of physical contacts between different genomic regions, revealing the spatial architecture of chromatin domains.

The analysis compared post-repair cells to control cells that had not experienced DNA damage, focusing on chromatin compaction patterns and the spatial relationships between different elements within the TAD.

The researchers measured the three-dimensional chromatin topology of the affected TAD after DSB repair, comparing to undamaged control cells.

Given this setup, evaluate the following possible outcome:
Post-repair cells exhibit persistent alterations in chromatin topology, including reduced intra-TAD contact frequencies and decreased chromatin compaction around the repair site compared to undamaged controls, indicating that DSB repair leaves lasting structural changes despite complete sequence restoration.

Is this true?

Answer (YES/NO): NO